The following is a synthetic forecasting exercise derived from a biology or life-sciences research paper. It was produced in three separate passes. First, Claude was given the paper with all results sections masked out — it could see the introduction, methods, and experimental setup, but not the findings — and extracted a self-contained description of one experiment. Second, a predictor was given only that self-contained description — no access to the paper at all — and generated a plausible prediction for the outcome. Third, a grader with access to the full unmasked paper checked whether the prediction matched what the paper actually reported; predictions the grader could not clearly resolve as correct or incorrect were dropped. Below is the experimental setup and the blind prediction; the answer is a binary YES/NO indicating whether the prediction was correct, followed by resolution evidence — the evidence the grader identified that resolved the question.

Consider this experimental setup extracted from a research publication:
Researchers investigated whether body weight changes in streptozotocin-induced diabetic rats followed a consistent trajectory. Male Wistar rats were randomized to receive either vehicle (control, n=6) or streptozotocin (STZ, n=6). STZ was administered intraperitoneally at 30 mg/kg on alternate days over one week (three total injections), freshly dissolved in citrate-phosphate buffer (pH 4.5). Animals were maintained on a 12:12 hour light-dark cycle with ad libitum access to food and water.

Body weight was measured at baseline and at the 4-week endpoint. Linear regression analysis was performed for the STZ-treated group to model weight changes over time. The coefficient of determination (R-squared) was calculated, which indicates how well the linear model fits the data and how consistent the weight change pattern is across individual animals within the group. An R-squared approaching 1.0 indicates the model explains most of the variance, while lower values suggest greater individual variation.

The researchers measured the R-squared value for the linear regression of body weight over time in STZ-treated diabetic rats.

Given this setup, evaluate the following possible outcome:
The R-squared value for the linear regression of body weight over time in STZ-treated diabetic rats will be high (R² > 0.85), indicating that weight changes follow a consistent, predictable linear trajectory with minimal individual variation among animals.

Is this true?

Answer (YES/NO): YES